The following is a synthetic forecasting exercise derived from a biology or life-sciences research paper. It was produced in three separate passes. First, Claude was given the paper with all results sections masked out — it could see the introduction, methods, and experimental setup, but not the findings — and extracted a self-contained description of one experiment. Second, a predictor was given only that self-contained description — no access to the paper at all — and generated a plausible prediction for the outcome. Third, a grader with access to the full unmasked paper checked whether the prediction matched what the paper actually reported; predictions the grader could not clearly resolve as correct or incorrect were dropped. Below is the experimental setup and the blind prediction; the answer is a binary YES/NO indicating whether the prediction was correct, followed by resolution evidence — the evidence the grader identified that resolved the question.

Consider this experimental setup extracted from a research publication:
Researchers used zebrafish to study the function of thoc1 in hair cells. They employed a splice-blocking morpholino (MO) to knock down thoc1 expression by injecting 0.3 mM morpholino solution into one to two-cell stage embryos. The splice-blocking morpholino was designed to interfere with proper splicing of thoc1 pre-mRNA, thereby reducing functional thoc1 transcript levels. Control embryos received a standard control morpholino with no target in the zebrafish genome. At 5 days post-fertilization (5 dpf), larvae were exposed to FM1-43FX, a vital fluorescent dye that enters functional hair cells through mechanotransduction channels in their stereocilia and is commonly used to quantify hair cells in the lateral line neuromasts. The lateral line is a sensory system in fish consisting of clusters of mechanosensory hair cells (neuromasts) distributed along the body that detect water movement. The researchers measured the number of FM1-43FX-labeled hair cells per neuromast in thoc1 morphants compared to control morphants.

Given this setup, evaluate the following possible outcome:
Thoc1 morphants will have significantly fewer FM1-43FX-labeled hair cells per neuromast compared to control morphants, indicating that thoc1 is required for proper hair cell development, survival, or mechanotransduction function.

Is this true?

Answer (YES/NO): YES